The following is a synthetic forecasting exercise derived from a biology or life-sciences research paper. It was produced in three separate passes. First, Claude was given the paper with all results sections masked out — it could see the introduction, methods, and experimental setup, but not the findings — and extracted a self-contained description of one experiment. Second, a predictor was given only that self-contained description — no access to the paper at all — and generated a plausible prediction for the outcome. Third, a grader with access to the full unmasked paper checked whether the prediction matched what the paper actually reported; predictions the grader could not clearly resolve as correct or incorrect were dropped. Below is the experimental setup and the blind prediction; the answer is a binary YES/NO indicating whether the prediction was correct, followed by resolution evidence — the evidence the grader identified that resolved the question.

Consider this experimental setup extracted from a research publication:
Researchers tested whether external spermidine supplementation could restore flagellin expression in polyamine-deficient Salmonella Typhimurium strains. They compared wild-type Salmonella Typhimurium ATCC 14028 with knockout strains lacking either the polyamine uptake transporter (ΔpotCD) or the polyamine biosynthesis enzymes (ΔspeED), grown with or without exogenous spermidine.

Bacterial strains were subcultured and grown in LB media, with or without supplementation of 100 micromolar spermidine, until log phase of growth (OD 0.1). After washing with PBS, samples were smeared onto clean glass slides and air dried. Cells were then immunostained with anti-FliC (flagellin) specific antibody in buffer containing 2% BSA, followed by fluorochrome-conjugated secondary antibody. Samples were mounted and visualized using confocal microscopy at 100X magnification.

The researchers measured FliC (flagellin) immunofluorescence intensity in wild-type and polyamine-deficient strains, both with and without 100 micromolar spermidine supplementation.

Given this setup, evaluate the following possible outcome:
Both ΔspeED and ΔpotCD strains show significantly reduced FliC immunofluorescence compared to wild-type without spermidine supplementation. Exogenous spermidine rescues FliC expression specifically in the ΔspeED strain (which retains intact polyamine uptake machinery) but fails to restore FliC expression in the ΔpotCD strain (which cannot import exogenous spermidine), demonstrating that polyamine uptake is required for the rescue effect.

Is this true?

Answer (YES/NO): YES